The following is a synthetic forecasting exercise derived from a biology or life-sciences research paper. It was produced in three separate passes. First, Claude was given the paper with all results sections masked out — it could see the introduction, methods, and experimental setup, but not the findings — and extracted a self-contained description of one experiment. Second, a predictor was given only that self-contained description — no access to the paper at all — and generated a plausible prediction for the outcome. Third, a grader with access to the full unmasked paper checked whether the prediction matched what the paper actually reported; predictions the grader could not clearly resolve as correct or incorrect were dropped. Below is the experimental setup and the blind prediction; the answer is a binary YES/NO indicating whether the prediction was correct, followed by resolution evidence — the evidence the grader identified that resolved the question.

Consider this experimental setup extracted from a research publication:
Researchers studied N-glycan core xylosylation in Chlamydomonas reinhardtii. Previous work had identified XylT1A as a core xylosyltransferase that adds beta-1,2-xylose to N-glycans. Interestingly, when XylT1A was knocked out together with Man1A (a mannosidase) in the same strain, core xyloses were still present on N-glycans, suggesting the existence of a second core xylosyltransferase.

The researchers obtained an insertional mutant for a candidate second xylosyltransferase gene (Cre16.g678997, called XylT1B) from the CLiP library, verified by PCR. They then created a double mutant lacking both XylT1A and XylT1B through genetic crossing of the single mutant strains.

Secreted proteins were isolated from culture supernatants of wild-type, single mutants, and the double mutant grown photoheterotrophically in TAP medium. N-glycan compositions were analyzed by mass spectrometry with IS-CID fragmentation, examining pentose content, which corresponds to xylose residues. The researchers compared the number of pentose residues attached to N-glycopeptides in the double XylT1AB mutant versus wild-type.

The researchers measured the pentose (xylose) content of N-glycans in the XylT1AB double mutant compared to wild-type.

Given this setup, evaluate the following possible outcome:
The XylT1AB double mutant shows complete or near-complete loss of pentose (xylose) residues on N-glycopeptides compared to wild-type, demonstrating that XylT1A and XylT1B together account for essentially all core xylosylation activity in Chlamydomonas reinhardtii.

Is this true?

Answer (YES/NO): NO